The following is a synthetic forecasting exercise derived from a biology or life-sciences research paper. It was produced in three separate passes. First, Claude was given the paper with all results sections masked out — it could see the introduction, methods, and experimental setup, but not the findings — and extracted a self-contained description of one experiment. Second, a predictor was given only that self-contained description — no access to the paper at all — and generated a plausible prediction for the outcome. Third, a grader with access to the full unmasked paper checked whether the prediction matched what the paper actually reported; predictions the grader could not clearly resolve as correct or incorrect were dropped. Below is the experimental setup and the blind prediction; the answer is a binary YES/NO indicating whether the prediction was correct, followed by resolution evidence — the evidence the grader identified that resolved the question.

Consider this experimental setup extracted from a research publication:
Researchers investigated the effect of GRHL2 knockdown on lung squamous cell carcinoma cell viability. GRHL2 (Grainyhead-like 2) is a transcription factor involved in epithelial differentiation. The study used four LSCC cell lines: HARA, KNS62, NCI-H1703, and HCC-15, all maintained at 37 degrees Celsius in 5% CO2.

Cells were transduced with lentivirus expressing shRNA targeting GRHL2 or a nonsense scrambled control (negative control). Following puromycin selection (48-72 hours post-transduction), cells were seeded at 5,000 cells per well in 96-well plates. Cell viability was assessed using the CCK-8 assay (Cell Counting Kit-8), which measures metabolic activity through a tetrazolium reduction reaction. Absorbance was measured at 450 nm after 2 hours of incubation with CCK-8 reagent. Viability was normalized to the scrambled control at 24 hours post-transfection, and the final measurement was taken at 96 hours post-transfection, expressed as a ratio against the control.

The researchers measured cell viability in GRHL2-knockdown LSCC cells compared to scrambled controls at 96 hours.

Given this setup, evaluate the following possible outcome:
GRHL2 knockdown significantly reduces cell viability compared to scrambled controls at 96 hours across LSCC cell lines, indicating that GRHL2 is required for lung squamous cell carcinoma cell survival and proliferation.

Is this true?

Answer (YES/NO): YES